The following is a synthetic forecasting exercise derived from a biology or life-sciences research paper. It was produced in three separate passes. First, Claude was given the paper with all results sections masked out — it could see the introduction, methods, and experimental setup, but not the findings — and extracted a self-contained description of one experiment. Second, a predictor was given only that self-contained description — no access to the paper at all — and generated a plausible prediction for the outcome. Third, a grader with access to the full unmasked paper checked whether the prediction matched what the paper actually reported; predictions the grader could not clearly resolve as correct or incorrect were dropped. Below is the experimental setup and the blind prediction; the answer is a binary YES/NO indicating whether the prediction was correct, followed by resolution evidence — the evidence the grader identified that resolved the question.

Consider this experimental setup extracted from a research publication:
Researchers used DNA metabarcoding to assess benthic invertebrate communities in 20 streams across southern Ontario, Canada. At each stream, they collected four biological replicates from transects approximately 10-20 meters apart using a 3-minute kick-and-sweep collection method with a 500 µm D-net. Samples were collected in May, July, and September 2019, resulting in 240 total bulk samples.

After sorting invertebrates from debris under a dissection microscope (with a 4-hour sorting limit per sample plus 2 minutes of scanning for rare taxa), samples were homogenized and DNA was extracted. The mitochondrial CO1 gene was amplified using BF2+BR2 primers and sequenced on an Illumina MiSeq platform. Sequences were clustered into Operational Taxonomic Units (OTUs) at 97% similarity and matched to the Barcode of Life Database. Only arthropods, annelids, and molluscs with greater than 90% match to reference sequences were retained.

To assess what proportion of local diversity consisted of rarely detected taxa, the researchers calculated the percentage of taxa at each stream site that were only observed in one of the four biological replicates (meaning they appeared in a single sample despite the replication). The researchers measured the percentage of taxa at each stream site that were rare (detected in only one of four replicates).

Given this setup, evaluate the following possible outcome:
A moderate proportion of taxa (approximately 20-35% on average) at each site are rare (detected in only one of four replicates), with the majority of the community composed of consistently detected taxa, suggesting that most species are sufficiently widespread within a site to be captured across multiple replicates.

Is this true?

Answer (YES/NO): NO